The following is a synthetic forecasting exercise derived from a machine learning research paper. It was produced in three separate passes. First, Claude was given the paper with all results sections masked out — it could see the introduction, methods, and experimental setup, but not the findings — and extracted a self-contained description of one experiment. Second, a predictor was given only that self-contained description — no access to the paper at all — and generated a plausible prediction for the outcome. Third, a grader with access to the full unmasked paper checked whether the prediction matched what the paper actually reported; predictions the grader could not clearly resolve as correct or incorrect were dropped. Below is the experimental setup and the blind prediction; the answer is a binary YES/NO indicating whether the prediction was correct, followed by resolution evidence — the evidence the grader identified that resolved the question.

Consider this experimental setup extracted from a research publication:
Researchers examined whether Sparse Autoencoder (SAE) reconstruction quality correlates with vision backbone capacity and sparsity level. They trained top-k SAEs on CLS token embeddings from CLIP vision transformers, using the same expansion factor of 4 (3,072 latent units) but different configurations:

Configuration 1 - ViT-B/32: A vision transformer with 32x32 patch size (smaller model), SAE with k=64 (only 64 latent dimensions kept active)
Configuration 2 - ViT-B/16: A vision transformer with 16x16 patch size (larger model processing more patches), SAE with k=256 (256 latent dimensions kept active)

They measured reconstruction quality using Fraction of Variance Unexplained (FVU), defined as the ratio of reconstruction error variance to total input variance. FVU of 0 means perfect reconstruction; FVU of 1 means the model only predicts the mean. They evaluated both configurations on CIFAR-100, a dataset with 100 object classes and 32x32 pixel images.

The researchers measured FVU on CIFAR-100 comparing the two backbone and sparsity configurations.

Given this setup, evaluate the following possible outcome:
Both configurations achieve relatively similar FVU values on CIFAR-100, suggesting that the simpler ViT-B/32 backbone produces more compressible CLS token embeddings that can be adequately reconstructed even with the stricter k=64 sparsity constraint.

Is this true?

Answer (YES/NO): NO